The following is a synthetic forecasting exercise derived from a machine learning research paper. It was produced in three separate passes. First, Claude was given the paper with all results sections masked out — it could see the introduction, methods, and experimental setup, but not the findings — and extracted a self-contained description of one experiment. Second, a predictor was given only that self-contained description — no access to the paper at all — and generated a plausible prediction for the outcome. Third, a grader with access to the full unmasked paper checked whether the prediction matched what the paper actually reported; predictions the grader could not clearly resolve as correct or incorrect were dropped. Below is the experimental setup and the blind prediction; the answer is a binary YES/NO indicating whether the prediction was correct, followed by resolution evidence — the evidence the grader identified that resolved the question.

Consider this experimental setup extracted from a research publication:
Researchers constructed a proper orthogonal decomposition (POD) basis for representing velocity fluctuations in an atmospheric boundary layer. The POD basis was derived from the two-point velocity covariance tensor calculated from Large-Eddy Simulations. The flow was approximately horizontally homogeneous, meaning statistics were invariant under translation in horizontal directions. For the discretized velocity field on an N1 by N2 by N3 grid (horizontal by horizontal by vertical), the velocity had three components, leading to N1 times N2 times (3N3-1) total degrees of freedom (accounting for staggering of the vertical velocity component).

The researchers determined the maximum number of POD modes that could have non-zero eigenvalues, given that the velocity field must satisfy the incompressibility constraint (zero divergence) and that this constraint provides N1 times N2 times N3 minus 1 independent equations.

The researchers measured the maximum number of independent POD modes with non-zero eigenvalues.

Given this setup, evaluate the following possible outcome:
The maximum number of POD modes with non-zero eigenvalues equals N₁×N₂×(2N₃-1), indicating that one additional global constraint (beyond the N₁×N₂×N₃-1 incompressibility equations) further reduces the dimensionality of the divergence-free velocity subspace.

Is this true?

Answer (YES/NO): NO